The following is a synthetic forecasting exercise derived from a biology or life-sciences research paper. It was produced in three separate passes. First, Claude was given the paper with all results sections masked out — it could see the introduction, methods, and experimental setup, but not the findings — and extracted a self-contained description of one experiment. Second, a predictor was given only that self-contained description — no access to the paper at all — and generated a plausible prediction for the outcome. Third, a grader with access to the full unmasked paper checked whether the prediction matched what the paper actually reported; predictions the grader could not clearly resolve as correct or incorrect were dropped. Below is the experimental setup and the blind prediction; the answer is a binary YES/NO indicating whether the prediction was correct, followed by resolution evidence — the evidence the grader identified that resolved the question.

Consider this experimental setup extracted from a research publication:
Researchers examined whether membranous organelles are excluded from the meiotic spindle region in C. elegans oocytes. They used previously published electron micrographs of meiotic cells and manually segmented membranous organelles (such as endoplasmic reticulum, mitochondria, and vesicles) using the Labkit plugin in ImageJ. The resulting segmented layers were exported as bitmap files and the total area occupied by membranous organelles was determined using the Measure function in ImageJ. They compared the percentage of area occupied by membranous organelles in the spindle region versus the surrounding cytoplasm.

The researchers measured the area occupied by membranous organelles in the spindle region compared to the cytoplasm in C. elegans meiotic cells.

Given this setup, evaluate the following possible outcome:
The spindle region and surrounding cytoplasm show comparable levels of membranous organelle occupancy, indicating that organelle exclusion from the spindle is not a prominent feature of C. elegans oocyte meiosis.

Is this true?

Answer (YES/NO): NO